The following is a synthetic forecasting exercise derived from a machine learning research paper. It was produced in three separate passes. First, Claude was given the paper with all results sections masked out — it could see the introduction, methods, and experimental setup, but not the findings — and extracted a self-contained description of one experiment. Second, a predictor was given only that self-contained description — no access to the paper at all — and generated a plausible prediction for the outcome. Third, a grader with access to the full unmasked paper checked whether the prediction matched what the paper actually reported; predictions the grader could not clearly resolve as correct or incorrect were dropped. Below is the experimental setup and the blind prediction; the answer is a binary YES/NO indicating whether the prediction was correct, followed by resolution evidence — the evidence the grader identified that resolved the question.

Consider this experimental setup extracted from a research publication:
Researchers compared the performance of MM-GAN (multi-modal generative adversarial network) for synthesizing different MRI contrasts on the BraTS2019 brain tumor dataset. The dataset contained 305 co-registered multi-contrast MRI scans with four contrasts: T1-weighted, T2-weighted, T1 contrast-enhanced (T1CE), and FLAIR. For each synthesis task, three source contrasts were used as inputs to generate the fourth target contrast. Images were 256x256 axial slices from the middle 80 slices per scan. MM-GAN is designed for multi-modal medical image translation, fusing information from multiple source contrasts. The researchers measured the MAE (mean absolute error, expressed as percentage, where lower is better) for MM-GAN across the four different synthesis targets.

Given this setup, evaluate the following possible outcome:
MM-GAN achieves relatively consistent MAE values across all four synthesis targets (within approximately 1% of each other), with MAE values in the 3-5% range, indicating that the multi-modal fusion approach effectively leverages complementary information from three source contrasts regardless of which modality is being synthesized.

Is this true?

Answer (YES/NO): NO